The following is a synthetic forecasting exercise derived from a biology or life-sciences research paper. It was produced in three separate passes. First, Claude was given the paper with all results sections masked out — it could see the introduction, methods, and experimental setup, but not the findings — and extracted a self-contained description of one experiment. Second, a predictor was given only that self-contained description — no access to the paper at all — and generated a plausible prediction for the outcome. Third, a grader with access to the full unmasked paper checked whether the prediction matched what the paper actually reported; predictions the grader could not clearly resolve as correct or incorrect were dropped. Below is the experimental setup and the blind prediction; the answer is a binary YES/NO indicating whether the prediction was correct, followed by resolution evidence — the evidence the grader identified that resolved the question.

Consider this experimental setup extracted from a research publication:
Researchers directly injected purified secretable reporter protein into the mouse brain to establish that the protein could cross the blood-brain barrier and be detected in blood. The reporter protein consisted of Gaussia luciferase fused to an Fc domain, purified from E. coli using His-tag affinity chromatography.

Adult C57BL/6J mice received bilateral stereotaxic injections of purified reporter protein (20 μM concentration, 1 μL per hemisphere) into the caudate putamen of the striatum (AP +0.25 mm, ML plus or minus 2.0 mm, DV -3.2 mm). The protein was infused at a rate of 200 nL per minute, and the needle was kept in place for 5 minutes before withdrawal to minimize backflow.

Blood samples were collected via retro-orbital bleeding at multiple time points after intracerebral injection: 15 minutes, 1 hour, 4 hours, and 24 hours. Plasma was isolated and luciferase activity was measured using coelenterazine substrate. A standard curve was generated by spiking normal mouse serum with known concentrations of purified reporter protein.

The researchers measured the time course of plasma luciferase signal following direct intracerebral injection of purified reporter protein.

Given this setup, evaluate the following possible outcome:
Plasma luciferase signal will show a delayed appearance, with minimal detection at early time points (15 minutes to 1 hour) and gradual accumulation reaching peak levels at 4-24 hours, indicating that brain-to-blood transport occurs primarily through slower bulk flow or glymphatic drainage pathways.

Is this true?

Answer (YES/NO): NO